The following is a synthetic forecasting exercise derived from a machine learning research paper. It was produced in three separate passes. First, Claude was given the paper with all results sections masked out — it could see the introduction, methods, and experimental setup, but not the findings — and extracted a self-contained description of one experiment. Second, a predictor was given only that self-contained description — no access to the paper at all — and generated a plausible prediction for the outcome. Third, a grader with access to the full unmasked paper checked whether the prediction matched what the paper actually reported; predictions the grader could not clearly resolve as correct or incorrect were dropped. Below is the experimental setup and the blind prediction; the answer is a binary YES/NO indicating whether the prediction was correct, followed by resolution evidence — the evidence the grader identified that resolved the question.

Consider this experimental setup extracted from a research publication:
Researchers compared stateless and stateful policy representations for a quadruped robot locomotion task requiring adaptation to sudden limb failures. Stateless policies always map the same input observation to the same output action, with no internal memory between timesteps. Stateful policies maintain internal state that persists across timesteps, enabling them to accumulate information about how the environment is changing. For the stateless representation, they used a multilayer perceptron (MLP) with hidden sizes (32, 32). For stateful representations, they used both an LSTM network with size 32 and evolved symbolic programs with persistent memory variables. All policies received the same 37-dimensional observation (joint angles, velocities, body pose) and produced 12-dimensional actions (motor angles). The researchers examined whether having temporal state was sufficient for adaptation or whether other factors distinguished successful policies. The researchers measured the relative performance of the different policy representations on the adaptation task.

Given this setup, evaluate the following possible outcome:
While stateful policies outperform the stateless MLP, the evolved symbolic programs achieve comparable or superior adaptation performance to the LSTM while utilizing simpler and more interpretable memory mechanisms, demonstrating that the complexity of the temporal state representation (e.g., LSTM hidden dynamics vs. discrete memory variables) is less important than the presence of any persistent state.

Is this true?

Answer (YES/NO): NO